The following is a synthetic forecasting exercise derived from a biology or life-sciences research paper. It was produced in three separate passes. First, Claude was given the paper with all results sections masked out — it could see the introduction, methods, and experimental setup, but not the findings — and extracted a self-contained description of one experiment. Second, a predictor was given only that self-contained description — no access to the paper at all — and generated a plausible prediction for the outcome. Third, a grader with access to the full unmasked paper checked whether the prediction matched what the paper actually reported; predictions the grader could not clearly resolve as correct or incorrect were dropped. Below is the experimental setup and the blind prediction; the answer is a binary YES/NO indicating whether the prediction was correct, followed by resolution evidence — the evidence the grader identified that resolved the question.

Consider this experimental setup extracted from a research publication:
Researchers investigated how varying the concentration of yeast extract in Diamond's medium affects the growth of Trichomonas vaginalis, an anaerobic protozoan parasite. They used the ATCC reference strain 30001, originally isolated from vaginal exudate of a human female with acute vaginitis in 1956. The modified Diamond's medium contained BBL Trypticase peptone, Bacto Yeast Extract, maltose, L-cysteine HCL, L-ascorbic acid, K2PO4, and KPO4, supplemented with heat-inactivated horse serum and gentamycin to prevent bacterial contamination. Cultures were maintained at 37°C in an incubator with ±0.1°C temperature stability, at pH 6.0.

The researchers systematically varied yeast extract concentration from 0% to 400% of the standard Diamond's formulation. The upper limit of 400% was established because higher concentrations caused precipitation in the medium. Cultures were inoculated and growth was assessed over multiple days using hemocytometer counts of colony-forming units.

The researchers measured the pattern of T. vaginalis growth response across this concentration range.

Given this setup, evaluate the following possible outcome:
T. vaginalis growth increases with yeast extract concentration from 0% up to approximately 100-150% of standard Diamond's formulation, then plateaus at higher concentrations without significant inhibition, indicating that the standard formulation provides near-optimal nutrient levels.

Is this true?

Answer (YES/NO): NO